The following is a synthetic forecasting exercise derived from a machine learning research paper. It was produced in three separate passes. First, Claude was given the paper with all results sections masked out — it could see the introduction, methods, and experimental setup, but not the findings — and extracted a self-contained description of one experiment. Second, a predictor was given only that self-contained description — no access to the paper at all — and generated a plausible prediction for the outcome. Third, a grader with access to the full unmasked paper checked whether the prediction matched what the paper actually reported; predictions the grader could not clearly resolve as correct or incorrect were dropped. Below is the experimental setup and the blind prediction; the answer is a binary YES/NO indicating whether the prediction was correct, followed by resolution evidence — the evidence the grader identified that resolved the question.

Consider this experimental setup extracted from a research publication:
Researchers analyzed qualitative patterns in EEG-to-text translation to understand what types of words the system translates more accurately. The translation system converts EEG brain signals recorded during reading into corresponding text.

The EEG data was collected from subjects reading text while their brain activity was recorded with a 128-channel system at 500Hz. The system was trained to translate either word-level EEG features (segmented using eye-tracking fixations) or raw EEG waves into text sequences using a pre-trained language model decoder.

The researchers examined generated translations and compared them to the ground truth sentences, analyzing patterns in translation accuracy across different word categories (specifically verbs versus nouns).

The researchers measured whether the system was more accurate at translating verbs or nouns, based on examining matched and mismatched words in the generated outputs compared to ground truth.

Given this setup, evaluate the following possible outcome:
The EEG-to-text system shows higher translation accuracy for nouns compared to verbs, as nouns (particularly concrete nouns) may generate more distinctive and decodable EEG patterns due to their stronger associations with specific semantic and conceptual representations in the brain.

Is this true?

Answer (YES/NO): NO